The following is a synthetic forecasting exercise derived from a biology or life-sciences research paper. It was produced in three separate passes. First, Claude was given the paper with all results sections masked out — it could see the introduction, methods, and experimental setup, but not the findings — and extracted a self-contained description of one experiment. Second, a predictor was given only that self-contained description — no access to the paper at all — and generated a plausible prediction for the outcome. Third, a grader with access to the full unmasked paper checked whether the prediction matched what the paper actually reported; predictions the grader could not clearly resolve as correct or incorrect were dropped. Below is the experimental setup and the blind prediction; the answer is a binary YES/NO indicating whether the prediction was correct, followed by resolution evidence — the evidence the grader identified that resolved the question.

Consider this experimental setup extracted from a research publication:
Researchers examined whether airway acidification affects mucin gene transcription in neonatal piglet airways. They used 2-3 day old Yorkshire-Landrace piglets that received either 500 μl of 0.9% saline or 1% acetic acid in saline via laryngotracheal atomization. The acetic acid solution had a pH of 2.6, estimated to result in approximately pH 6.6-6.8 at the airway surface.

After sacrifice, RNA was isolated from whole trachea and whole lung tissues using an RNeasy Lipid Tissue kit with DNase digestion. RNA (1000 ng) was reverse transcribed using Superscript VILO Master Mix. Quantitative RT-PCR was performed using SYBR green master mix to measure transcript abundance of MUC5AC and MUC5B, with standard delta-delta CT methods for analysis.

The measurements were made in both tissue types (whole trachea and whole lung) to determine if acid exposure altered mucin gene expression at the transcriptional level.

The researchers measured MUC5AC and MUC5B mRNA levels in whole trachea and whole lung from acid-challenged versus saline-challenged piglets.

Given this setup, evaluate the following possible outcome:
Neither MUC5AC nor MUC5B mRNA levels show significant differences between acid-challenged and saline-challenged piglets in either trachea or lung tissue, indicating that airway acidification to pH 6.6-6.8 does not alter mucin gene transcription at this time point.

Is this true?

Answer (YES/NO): YES